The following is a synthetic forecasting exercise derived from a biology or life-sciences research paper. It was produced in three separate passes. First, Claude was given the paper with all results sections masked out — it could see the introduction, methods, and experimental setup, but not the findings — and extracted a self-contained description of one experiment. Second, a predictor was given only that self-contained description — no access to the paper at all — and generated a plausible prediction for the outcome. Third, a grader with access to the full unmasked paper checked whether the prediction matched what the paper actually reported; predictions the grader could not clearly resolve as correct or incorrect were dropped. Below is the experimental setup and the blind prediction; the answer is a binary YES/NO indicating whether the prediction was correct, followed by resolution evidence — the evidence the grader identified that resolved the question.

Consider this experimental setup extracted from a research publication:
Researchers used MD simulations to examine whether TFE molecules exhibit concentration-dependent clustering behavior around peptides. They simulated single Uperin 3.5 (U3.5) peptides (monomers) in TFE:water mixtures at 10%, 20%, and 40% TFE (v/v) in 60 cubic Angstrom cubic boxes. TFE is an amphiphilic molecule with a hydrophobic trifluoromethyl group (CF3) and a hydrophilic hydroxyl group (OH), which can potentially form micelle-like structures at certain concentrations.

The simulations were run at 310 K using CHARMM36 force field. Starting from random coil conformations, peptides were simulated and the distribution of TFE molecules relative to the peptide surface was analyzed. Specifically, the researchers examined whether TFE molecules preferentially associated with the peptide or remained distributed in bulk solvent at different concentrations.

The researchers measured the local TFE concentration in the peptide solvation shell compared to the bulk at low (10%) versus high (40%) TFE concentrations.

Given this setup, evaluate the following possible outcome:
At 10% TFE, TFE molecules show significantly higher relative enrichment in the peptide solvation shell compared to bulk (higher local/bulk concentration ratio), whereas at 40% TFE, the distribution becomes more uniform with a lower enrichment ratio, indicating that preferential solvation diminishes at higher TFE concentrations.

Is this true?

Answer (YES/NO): YES